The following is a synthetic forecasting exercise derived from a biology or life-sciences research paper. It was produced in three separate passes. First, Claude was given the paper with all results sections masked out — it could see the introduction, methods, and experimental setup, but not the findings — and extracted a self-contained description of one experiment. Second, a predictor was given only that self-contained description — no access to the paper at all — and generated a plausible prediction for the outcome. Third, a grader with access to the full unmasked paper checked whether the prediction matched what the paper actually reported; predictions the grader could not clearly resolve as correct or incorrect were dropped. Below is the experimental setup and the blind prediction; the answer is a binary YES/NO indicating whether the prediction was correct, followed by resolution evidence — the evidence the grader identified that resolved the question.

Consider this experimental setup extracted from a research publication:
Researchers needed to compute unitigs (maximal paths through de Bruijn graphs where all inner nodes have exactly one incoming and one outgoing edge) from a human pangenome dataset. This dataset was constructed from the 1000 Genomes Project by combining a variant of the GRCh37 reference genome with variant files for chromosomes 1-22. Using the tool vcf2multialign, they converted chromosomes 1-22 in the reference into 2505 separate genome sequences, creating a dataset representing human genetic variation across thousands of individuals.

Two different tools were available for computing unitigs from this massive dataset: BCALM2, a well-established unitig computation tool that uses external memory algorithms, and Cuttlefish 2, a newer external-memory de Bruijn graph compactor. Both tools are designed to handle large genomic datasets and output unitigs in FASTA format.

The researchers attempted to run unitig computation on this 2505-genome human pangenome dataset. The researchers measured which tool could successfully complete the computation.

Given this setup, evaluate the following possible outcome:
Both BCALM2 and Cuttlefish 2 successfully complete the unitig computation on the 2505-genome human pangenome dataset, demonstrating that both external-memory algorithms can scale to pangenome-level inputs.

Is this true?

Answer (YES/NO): NO